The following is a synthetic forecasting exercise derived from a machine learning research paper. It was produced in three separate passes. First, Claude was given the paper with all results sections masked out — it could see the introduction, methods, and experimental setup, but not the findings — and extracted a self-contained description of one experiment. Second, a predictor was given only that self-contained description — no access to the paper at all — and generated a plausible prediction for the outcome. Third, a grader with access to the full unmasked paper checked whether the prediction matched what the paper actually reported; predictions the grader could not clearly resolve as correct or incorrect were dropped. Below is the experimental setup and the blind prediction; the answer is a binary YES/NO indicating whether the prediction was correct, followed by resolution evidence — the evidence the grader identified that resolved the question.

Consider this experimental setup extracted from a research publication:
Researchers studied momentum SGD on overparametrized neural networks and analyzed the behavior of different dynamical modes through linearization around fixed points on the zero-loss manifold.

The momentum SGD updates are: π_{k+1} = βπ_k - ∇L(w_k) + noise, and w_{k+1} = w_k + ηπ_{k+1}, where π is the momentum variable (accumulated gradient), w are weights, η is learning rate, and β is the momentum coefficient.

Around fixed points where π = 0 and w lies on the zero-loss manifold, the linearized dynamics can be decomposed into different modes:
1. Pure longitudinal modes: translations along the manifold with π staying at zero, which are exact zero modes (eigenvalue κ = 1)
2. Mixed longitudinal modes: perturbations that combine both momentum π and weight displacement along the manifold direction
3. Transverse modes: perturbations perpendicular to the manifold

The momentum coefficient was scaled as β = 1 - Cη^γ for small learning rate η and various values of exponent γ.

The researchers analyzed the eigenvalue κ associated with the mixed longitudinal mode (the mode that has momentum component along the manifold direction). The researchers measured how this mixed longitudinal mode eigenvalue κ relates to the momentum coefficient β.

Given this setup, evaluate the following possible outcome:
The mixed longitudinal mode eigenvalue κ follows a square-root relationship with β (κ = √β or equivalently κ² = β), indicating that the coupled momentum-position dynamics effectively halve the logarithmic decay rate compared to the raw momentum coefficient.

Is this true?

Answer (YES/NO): NO